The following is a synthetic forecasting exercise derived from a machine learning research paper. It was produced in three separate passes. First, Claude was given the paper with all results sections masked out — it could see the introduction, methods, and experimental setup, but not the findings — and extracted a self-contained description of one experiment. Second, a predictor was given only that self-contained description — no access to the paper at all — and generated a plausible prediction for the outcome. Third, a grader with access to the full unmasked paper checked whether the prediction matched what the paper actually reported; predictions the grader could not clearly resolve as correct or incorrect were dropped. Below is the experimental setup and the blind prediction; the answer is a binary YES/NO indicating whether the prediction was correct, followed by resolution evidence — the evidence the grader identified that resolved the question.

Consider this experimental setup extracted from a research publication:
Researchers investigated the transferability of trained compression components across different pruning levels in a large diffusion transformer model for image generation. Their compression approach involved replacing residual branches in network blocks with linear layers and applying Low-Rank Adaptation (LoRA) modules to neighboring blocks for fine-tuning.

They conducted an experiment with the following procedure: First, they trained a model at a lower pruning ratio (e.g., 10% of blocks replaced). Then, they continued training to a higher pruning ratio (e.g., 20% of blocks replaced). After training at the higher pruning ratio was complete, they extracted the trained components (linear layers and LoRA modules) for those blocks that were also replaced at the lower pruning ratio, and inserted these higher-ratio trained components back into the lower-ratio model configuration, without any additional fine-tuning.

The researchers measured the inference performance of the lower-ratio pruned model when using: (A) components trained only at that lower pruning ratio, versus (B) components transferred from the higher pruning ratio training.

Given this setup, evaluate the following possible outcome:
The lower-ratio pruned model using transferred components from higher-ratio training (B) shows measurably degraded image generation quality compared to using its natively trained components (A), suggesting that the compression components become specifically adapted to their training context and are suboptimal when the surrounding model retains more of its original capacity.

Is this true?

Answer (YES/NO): NO